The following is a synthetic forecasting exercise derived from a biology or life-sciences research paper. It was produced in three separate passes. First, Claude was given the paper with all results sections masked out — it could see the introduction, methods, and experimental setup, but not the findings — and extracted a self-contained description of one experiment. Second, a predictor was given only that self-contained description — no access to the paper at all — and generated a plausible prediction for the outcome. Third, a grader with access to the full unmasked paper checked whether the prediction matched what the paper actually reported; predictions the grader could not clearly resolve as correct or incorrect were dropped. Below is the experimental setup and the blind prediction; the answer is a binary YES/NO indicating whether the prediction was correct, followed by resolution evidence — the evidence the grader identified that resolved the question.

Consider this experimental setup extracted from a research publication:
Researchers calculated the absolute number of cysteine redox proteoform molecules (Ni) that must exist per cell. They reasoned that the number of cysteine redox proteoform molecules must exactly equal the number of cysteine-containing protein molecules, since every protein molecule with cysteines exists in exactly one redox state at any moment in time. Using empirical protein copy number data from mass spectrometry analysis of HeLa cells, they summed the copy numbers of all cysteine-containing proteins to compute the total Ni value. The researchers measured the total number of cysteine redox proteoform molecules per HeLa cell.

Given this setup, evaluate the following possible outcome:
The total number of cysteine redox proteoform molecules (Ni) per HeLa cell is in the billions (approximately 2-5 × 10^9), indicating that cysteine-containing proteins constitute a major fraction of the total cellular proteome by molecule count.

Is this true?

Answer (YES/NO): NO